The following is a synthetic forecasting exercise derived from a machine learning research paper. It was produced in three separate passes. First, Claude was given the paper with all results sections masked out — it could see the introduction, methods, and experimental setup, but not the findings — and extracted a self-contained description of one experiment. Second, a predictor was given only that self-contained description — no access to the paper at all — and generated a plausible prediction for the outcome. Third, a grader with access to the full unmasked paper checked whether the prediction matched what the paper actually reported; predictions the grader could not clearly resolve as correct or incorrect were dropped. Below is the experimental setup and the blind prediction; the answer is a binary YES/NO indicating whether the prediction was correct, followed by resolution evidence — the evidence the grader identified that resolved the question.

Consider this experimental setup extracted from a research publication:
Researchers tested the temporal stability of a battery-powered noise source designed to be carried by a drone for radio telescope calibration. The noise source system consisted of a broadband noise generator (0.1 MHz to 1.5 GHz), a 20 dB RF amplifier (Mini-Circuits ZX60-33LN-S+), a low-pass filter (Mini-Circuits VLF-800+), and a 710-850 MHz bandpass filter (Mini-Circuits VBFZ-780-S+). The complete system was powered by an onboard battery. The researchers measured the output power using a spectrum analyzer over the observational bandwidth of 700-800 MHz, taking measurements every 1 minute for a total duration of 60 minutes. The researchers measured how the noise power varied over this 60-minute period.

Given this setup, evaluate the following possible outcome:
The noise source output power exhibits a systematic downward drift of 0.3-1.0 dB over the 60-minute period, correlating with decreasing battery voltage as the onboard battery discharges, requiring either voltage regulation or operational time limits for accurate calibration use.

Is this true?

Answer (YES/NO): NO